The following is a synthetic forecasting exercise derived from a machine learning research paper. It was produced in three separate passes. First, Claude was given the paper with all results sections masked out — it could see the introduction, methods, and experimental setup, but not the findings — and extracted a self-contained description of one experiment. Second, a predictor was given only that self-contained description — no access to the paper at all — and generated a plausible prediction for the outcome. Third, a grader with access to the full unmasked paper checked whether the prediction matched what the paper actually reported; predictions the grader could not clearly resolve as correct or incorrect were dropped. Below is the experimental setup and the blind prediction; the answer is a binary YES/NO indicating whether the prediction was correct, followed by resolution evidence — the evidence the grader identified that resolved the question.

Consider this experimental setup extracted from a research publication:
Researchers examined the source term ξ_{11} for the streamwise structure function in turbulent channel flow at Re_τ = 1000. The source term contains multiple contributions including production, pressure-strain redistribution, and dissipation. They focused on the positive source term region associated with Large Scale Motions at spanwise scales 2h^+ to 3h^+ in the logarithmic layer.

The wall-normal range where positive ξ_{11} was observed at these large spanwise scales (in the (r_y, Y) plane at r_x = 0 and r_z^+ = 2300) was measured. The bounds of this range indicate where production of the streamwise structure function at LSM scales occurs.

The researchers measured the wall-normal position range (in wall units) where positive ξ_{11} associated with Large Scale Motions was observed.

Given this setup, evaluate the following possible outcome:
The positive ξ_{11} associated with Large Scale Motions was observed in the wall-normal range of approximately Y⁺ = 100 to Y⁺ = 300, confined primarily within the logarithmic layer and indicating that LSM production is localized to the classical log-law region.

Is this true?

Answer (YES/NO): NO